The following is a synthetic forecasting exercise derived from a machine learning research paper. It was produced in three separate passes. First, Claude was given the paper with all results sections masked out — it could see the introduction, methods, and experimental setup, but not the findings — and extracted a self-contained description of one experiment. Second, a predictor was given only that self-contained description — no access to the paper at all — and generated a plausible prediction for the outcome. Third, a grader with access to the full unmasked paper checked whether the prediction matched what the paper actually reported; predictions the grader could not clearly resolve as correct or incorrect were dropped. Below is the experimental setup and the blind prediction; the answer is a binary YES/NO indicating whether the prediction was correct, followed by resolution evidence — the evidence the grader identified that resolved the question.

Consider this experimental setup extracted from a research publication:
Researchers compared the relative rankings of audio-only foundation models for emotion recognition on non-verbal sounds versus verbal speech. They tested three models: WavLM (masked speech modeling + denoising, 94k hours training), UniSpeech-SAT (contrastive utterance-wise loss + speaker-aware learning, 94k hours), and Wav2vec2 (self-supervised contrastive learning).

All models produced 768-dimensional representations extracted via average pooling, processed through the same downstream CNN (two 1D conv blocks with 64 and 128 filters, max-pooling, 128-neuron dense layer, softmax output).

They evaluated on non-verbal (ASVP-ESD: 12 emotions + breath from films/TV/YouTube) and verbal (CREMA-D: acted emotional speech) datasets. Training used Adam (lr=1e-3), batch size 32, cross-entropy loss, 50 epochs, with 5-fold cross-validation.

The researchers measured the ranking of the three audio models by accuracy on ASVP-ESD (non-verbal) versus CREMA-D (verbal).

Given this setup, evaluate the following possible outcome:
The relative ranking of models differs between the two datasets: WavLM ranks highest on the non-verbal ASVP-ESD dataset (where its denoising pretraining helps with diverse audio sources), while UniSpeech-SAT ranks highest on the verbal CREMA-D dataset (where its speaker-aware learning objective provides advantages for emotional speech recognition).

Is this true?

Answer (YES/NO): NO